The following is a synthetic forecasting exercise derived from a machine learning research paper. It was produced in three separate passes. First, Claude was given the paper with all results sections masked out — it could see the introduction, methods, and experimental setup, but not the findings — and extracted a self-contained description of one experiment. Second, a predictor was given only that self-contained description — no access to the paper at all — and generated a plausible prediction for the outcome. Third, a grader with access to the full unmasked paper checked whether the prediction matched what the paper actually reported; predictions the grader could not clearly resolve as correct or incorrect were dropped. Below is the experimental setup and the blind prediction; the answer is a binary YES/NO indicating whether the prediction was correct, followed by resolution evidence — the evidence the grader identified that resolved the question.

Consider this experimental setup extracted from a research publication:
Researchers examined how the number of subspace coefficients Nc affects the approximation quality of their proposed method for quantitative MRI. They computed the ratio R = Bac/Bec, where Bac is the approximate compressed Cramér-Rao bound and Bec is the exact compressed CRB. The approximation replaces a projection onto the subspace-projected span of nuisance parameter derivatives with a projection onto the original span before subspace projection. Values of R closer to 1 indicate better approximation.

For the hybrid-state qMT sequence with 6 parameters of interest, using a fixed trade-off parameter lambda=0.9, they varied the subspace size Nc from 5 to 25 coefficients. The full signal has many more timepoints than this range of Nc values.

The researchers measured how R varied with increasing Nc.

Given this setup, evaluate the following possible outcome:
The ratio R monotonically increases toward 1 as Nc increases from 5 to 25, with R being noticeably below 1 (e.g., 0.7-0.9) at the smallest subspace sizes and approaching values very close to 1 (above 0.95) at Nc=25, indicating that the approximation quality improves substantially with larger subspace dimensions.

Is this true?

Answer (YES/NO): NO